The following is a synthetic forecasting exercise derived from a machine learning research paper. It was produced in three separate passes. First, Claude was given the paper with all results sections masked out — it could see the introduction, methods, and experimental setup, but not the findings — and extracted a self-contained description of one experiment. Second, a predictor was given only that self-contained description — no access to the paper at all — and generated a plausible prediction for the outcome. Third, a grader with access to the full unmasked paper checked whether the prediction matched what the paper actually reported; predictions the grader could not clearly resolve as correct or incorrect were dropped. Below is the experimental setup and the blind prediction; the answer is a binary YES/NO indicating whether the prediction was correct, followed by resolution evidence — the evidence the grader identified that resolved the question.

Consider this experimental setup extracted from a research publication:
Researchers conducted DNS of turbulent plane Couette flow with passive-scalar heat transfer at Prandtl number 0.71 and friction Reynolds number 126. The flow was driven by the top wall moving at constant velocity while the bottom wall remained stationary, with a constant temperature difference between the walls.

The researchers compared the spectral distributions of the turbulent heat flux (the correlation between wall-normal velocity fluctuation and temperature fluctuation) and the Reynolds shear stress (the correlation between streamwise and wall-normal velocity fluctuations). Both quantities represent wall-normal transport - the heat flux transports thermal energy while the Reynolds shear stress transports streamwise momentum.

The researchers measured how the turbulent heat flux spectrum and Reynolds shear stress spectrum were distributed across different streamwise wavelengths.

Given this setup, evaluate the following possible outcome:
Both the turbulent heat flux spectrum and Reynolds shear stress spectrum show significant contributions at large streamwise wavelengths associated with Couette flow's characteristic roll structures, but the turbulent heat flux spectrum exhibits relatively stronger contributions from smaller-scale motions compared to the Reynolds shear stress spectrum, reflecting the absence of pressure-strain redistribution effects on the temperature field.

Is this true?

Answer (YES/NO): NO